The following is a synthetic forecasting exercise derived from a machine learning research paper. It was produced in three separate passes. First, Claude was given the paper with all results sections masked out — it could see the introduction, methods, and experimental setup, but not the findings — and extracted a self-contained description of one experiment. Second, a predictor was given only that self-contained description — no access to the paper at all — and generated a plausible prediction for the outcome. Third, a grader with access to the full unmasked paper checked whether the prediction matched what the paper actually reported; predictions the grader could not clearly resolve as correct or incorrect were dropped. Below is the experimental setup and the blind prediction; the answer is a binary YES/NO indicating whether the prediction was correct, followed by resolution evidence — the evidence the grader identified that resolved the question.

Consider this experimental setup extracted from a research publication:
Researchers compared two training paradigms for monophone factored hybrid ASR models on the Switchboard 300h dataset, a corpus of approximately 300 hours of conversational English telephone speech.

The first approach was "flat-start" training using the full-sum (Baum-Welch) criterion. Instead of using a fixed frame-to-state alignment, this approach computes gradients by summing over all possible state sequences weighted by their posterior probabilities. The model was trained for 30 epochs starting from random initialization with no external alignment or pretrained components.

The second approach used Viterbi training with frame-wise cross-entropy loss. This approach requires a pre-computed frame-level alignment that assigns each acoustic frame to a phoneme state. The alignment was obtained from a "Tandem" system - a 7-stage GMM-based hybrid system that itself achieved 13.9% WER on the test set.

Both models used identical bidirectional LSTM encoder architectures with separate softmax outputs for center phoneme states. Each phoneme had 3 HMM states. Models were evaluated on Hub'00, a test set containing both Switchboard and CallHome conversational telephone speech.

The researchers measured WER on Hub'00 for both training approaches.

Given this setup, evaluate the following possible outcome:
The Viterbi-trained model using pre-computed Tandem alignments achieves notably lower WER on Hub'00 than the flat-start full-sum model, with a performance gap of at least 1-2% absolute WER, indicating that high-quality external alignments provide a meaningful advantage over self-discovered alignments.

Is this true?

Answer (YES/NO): YES